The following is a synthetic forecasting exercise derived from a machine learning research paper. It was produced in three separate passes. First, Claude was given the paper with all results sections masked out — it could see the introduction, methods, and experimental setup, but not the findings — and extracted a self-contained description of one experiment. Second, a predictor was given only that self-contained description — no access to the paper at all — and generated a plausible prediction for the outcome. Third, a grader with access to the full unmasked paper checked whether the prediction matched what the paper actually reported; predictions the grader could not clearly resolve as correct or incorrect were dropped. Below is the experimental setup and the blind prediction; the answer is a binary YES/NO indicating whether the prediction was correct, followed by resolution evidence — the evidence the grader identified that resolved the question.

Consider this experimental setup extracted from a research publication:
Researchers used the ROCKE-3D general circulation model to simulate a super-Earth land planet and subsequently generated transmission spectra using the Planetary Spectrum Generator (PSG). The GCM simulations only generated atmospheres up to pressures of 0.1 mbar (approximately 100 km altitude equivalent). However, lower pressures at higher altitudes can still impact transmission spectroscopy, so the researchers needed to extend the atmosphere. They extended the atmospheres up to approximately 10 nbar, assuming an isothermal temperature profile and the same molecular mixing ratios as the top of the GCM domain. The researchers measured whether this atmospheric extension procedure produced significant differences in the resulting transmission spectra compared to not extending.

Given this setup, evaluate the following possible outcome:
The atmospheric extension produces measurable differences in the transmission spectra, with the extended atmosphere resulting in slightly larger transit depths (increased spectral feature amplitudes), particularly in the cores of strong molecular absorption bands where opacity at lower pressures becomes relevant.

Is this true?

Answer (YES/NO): NO